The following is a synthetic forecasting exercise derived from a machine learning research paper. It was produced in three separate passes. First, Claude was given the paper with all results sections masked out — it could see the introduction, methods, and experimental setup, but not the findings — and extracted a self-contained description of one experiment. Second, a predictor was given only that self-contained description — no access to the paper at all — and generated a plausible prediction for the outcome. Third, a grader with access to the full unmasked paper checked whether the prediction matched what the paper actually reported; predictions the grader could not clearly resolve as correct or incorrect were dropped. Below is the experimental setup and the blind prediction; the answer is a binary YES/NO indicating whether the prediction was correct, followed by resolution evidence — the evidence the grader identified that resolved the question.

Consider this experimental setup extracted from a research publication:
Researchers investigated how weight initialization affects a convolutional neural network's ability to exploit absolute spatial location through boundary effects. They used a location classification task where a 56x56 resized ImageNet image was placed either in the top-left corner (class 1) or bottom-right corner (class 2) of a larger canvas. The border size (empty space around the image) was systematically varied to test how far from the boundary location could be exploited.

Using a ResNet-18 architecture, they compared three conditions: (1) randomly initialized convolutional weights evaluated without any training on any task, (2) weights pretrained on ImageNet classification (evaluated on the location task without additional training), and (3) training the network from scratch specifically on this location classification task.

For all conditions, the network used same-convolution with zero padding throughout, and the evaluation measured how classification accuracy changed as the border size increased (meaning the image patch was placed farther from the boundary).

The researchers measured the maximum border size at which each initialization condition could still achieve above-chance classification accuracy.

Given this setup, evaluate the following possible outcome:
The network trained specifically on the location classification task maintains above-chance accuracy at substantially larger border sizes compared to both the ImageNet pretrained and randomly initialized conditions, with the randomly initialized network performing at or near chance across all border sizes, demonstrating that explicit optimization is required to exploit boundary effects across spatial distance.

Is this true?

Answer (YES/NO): NO